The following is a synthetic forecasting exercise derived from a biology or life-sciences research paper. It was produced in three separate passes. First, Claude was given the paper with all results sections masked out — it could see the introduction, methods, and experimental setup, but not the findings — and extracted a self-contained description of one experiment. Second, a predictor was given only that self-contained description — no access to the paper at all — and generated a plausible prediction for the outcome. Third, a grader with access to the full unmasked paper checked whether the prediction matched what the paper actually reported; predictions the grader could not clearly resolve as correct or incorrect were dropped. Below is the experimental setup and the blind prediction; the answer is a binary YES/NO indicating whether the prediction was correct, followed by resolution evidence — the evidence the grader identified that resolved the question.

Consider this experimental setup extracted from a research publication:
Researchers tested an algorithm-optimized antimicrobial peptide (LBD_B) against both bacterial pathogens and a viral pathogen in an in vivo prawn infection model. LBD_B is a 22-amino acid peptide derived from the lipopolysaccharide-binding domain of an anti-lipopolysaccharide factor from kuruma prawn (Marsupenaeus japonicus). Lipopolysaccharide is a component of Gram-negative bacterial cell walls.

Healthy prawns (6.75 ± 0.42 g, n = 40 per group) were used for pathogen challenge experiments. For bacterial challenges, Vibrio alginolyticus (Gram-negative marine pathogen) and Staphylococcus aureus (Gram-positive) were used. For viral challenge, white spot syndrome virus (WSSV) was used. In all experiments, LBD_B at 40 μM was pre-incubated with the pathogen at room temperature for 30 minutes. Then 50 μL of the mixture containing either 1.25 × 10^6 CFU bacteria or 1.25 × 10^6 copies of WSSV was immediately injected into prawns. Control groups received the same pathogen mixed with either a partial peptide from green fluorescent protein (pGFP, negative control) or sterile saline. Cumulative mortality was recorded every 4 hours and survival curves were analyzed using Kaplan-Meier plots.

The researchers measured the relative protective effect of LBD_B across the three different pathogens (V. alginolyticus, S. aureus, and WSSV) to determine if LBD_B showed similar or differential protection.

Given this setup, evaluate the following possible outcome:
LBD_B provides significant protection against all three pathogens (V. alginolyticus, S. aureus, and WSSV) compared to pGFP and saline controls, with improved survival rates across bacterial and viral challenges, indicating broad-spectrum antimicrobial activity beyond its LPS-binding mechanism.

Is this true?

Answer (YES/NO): YES